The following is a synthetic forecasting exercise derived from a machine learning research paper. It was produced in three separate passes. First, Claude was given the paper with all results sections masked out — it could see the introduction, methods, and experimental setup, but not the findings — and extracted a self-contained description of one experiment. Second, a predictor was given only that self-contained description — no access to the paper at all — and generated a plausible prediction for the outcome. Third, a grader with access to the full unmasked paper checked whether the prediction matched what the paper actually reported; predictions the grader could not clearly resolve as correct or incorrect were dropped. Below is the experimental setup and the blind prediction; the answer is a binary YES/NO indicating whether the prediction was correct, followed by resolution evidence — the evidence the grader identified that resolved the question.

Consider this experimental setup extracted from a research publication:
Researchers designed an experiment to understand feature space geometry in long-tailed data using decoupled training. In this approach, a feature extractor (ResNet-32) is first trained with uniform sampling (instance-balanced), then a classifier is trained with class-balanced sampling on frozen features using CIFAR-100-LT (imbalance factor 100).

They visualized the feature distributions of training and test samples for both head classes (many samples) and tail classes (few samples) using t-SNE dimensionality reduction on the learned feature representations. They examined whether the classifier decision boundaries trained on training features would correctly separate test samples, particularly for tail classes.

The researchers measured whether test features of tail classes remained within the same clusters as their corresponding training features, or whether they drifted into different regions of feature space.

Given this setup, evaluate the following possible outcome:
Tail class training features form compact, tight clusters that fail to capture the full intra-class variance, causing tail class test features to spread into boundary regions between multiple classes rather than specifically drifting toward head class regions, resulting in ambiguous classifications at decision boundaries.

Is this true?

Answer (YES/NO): NO